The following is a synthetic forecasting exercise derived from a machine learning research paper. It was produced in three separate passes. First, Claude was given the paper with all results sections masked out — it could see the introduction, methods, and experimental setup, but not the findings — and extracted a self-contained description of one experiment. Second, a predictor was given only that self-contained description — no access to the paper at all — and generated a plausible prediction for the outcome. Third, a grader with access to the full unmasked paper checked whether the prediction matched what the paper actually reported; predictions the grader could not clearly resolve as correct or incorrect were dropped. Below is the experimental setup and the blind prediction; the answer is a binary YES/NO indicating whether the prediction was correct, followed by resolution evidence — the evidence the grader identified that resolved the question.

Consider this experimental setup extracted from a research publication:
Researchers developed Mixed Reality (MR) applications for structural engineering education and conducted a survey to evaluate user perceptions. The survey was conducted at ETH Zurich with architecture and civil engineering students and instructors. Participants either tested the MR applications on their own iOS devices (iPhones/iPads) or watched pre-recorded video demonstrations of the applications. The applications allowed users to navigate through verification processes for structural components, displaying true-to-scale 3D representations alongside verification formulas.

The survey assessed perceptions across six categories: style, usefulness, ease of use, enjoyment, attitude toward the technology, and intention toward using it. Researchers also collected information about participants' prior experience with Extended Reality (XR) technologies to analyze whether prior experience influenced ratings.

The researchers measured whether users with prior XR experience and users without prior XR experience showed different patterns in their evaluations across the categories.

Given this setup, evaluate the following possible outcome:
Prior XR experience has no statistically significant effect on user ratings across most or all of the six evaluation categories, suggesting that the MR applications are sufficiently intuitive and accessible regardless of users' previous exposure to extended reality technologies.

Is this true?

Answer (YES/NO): NO